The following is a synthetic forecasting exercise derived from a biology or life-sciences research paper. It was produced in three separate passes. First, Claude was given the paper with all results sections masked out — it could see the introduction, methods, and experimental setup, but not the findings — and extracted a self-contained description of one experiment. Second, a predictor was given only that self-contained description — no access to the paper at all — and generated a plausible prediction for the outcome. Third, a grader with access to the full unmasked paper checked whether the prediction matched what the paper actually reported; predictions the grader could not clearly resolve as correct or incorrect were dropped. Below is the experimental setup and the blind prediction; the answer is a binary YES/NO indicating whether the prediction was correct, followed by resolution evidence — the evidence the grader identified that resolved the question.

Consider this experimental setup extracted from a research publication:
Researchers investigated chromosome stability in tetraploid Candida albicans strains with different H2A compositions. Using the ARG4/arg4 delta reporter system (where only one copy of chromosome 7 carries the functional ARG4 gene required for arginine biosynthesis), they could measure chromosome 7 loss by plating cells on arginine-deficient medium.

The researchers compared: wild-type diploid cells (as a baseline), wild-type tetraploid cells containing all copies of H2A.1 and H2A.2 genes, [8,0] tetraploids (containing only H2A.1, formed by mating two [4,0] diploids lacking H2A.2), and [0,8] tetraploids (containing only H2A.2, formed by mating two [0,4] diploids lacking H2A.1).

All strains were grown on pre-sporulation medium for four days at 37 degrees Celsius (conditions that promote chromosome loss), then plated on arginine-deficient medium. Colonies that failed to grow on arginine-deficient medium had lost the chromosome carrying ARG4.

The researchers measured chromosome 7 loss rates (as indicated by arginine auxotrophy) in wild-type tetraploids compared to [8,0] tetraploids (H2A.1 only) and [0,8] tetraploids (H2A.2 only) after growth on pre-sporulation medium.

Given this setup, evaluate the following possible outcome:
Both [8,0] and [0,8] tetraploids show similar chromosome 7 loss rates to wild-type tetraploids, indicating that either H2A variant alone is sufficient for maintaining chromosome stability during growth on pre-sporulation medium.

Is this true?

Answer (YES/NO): NO